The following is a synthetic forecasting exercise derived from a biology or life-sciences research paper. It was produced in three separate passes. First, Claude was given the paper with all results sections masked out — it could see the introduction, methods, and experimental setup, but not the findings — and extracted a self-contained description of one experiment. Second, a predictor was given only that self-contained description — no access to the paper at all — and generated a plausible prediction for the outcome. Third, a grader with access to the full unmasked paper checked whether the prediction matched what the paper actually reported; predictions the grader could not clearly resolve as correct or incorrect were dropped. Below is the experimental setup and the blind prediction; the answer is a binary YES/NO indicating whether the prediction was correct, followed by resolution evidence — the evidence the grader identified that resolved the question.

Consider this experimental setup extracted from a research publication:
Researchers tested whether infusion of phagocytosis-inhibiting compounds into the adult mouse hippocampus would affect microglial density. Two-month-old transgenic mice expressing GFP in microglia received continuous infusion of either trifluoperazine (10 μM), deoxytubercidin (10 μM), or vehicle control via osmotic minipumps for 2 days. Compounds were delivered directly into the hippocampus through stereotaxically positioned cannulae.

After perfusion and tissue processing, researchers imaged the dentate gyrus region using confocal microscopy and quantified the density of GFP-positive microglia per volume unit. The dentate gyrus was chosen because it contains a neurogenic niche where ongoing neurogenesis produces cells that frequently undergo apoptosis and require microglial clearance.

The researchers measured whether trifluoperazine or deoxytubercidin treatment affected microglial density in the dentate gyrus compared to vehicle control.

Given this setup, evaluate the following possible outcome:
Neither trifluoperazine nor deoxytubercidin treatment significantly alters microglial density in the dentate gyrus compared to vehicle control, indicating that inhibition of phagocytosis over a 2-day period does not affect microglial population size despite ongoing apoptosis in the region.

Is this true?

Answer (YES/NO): YES